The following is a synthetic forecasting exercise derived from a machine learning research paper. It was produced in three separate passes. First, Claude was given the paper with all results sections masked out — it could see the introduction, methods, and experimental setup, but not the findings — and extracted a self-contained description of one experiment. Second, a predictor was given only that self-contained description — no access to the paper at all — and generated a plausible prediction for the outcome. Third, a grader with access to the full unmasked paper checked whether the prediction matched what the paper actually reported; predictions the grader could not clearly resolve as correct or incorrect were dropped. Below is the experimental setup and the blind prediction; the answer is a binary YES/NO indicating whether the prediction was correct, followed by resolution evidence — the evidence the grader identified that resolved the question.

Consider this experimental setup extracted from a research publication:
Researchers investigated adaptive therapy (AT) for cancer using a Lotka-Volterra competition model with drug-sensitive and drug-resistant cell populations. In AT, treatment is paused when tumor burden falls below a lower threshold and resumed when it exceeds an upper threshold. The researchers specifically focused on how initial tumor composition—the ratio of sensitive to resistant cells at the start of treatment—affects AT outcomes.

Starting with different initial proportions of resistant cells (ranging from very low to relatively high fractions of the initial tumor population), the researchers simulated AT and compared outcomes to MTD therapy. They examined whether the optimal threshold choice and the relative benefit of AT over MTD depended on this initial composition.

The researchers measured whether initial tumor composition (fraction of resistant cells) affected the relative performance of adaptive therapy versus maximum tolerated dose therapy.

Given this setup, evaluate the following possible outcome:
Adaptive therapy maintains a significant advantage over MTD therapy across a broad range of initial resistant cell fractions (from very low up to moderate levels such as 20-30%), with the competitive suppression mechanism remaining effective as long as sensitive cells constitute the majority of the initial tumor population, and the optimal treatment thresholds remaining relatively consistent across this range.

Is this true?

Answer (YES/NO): NO